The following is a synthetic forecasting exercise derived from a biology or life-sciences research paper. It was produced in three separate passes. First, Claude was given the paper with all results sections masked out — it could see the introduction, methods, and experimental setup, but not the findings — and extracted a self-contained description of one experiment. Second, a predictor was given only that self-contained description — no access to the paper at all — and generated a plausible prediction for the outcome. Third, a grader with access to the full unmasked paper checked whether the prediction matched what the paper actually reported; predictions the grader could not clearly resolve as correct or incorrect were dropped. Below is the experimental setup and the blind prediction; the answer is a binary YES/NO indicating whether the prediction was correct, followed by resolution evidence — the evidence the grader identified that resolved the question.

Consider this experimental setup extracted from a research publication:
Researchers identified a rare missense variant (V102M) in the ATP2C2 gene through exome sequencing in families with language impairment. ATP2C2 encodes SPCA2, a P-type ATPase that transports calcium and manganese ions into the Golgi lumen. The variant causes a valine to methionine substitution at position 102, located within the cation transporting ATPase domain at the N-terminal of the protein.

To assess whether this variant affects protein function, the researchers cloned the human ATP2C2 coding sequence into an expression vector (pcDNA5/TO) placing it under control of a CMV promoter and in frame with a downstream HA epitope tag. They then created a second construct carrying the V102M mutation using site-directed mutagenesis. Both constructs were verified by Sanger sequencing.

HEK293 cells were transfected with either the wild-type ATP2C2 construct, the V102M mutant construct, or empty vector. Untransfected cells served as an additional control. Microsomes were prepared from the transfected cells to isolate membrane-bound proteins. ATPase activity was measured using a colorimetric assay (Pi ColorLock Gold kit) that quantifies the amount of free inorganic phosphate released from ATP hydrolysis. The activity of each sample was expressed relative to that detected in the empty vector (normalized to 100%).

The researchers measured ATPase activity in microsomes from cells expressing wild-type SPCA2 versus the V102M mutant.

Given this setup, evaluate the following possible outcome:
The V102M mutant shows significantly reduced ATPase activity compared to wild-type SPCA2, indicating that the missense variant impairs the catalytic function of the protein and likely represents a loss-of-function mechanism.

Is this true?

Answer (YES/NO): NO